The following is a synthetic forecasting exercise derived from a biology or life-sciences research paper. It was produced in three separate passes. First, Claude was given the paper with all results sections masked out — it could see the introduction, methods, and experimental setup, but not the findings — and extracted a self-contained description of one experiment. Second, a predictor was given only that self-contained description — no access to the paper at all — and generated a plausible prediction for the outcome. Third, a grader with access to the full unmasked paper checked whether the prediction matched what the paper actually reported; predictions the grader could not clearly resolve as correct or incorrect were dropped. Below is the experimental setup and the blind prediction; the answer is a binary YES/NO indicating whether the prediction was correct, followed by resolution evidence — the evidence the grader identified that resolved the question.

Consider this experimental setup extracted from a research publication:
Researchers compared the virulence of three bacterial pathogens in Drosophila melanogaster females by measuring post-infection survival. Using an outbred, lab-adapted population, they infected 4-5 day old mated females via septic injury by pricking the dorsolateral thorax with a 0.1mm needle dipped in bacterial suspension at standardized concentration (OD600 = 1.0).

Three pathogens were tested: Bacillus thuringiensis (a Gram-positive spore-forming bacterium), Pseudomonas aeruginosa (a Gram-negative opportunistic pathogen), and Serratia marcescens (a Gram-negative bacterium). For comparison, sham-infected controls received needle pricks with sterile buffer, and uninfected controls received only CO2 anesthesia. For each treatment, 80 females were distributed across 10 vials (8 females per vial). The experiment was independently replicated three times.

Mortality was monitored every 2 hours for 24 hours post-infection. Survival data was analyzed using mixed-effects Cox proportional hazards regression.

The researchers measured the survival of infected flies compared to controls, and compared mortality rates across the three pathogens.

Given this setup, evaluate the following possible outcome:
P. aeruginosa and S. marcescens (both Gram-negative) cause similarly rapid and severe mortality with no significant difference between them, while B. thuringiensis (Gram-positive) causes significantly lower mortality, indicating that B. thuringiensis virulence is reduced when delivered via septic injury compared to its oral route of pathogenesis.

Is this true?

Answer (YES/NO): NO